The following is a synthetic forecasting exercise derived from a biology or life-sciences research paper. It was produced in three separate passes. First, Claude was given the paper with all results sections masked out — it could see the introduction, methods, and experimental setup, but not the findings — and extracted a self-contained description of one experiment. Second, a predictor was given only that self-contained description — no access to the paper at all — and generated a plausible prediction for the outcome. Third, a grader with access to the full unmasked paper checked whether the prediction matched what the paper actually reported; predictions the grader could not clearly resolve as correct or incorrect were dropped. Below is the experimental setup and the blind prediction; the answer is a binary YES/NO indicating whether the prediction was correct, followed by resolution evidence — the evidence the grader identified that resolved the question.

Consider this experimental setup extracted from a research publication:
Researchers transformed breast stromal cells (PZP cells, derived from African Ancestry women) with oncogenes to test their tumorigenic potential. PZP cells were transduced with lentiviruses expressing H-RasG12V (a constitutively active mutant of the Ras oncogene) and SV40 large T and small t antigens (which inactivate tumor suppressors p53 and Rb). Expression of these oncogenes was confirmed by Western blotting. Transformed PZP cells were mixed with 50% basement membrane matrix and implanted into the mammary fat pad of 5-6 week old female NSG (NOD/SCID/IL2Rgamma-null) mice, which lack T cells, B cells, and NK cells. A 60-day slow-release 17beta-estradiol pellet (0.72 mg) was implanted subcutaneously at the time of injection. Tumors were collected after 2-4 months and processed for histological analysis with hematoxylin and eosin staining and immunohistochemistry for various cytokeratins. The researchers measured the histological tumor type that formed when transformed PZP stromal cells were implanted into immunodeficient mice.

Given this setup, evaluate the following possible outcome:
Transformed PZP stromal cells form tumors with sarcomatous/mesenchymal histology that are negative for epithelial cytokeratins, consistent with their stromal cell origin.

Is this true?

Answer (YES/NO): NO